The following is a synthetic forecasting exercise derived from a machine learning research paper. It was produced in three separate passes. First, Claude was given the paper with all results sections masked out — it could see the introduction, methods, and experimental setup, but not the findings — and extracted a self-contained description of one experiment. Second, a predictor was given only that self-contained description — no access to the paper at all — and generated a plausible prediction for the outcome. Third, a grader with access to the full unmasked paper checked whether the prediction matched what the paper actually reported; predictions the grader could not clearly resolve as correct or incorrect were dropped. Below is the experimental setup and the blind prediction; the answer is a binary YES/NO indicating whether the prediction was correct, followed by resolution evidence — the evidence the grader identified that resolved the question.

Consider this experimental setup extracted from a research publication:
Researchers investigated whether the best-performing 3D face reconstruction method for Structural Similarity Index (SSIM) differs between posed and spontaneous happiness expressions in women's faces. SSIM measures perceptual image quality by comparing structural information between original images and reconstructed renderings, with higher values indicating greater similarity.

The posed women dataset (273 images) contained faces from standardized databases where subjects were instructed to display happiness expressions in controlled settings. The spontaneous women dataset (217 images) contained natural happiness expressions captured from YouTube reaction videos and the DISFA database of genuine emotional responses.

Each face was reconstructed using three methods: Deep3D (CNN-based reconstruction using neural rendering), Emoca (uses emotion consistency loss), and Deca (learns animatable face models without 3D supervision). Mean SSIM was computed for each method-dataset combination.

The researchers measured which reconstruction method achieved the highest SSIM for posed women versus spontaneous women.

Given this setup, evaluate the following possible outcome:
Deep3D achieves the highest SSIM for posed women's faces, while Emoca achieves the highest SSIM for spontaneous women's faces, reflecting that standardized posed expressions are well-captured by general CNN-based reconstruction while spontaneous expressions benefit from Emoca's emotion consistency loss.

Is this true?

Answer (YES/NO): NO